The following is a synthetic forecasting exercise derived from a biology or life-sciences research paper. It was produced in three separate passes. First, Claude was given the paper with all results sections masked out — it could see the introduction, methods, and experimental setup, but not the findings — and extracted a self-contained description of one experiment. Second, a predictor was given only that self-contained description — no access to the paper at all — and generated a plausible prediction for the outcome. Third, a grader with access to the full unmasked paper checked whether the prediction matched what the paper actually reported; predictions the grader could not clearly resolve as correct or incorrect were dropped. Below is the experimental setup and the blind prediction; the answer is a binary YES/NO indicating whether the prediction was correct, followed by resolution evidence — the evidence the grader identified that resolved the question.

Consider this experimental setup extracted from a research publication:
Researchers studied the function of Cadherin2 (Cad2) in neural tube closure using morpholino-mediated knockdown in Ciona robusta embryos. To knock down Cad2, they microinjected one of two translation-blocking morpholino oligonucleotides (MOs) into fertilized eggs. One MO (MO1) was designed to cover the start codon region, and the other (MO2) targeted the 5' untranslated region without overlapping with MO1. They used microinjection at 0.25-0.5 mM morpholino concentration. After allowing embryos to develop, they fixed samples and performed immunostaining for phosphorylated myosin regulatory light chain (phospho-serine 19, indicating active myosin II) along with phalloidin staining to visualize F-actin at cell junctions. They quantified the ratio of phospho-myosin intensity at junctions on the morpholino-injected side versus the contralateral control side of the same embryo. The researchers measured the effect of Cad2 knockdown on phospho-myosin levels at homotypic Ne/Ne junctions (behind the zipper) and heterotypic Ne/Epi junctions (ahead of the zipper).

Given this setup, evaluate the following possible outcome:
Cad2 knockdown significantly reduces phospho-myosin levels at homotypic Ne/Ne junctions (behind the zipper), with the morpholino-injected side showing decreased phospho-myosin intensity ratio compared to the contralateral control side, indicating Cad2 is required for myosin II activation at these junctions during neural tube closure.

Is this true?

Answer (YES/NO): NO